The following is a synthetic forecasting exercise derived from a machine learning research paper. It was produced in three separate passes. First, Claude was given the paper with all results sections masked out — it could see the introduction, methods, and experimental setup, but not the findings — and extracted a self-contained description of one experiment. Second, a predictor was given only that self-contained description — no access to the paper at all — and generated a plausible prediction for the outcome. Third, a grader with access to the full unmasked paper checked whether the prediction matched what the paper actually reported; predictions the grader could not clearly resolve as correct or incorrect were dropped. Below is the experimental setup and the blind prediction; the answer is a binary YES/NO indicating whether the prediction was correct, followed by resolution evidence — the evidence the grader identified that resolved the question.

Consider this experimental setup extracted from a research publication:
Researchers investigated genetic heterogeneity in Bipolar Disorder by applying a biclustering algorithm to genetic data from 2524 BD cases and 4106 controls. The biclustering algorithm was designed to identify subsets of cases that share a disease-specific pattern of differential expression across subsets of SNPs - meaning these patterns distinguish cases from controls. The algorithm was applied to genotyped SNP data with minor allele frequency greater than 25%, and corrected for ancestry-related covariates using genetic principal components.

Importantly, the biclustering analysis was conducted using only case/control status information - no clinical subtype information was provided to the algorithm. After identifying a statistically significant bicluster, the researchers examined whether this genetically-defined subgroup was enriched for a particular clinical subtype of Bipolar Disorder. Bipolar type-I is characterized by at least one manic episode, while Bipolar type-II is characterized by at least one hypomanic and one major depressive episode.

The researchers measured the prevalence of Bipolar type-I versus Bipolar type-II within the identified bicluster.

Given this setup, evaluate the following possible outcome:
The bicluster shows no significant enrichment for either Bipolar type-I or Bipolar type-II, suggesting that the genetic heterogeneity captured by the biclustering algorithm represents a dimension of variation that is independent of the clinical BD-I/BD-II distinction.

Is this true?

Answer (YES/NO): NO